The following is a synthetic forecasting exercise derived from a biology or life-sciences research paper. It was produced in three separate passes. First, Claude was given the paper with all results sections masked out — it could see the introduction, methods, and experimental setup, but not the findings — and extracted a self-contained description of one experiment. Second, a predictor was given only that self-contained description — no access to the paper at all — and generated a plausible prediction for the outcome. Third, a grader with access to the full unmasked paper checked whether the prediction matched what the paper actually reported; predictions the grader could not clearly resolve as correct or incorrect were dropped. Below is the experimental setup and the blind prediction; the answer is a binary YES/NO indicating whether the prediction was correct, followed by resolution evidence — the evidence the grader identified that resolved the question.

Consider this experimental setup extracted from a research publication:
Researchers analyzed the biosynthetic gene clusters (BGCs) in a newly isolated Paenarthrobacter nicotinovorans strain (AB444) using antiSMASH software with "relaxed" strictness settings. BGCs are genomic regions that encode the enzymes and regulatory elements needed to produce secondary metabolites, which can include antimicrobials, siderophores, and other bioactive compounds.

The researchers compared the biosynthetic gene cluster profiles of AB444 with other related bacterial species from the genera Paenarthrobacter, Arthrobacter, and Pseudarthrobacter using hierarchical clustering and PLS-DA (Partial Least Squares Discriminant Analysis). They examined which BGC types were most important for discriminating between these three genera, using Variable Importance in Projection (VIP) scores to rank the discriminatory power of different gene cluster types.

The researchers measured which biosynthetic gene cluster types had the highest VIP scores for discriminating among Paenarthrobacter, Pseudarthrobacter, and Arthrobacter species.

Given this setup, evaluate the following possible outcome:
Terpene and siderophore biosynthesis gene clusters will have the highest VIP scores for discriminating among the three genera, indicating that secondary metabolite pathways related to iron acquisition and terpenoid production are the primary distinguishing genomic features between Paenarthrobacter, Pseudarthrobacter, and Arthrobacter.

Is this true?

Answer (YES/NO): NO